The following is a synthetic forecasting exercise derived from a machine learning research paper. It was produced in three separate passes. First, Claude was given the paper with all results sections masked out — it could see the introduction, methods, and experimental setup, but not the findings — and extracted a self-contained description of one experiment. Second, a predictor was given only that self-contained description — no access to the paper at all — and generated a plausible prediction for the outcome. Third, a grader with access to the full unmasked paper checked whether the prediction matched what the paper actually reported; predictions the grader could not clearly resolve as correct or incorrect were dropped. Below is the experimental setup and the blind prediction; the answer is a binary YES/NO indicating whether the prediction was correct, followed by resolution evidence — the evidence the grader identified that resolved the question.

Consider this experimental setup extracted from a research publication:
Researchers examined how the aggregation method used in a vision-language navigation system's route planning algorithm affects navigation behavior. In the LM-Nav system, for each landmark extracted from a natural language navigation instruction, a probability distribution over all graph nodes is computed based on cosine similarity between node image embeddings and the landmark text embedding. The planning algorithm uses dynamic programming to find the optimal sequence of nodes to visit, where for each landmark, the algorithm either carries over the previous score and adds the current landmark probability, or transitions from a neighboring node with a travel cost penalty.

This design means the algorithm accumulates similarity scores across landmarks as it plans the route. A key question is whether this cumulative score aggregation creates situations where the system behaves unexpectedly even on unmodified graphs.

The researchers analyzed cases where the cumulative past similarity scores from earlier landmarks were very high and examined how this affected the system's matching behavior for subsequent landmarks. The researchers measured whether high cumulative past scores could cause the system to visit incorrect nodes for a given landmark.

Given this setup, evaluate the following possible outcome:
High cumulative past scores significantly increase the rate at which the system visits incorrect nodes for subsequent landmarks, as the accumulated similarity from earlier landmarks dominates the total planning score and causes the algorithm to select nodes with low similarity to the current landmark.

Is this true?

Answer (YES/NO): YES